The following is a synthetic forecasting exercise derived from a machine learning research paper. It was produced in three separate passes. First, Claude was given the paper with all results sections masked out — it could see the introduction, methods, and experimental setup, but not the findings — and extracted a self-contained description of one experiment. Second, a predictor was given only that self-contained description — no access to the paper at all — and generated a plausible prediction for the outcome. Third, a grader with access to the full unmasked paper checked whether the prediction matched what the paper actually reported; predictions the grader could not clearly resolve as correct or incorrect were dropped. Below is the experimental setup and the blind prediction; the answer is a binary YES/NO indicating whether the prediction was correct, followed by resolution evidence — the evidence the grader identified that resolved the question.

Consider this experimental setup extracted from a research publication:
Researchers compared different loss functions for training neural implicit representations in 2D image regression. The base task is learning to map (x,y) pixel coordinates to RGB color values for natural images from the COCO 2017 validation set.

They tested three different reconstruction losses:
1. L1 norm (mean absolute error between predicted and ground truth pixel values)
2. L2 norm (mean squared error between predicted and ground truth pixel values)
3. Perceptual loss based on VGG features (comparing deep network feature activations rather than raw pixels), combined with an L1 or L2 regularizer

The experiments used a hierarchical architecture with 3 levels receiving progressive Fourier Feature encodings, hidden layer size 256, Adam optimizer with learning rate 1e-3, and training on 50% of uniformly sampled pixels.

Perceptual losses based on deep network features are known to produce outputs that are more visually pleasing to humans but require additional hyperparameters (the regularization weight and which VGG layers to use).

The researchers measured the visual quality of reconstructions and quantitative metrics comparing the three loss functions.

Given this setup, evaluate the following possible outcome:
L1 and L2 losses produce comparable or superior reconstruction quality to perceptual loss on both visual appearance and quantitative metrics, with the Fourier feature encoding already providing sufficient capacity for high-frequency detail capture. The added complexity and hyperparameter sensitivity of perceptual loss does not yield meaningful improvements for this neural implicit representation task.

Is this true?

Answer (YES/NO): NO